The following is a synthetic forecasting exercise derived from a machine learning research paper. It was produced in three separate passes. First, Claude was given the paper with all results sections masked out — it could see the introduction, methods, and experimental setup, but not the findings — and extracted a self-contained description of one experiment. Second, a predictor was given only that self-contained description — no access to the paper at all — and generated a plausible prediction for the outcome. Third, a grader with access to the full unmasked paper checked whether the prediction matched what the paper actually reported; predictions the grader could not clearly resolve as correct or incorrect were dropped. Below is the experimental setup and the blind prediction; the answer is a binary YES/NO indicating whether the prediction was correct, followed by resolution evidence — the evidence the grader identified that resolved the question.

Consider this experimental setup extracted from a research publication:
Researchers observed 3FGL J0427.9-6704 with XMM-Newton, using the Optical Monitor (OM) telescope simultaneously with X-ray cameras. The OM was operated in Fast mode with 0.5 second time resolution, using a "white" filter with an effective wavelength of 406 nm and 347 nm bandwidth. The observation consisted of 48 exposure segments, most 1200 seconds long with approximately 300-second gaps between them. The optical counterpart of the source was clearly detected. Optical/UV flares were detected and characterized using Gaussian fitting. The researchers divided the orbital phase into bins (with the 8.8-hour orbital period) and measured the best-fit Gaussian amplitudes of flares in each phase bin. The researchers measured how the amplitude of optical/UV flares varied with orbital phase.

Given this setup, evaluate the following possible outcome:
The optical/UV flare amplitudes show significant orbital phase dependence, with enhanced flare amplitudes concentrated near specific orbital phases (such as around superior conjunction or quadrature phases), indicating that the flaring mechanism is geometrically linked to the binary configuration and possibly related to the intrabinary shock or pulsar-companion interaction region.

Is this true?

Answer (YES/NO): NO